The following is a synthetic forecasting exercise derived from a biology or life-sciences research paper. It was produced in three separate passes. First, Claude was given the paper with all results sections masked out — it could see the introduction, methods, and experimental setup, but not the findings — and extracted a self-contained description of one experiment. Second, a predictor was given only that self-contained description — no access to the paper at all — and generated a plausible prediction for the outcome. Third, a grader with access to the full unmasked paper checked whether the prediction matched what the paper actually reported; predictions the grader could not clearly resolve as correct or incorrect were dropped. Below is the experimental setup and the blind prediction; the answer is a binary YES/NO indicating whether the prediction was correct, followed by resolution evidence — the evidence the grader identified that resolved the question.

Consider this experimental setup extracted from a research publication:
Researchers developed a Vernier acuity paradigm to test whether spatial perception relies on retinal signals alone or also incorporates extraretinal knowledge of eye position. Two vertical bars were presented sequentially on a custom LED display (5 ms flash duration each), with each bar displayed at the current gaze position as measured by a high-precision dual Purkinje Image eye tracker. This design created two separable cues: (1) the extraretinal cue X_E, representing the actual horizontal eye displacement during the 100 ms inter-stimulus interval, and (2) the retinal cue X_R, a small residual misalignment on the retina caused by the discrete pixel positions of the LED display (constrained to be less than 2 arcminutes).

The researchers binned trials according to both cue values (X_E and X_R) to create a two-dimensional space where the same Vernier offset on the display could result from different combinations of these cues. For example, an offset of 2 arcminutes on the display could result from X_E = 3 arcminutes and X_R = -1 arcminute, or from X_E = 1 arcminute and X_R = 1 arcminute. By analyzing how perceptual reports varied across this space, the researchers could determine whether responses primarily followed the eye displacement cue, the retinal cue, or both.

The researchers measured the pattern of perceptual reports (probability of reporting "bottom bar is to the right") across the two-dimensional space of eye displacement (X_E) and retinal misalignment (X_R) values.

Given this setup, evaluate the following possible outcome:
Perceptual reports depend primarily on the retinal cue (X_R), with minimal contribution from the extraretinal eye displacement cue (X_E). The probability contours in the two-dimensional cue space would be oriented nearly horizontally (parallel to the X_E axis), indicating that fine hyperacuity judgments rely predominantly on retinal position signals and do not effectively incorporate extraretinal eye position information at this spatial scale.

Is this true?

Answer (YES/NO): NO